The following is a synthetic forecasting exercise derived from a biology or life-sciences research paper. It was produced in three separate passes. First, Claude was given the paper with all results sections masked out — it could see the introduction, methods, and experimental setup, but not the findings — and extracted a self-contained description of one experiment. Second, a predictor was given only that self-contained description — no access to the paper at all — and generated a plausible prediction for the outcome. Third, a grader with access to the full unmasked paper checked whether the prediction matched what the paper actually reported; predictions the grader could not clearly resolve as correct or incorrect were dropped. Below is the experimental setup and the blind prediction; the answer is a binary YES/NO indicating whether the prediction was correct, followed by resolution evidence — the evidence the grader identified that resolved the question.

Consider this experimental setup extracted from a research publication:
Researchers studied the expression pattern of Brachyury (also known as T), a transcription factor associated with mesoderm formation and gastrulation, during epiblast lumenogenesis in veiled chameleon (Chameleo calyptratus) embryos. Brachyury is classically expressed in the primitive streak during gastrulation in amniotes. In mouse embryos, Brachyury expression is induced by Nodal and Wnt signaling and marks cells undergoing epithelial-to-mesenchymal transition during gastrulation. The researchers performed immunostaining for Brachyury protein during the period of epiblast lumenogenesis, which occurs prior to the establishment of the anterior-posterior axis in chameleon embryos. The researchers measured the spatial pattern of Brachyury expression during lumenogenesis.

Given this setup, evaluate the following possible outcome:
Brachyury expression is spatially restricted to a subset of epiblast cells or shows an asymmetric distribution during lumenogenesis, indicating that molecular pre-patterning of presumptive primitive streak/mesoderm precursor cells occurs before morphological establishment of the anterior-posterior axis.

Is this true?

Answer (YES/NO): YES